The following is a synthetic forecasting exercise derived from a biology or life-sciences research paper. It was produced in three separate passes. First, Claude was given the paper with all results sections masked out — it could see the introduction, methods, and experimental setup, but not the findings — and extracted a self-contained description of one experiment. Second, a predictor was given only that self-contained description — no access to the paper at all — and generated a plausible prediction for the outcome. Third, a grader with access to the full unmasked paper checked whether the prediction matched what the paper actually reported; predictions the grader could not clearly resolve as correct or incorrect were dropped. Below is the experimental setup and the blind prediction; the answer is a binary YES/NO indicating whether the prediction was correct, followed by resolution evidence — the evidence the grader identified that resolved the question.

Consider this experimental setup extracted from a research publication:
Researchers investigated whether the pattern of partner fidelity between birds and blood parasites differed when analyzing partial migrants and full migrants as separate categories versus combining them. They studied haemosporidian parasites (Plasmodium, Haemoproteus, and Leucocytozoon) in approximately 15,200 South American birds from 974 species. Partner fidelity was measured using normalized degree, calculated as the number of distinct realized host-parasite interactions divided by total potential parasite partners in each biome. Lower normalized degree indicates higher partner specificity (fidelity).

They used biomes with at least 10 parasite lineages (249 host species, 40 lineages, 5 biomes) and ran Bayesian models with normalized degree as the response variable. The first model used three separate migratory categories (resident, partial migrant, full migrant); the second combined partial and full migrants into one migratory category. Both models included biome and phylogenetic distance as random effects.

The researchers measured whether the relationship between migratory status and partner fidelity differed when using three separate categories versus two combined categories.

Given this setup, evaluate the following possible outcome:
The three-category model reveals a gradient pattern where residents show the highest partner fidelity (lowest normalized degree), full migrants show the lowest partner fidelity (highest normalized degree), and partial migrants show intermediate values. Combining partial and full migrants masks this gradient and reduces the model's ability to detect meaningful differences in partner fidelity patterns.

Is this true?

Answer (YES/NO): NO